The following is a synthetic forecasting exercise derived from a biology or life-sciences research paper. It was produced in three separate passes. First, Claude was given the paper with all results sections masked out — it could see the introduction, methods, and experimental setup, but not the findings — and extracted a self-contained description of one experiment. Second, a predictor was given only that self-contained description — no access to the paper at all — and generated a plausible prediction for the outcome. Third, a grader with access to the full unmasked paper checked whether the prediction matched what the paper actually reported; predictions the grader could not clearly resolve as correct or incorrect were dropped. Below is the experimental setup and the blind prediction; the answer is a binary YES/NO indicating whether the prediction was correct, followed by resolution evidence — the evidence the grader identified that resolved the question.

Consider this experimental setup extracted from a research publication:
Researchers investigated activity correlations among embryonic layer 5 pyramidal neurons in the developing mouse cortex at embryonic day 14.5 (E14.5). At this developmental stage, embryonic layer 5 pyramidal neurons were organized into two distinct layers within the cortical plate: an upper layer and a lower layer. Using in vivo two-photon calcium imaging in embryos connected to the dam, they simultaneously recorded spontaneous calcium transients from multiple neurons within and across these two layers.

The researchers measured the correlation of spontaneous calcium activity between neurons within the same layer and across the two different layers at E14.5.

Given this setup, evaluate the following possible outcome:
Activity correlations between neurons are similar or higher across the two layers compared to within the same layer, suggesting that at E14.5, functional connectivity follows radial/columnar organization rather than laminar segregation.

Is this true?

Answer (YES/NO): YES